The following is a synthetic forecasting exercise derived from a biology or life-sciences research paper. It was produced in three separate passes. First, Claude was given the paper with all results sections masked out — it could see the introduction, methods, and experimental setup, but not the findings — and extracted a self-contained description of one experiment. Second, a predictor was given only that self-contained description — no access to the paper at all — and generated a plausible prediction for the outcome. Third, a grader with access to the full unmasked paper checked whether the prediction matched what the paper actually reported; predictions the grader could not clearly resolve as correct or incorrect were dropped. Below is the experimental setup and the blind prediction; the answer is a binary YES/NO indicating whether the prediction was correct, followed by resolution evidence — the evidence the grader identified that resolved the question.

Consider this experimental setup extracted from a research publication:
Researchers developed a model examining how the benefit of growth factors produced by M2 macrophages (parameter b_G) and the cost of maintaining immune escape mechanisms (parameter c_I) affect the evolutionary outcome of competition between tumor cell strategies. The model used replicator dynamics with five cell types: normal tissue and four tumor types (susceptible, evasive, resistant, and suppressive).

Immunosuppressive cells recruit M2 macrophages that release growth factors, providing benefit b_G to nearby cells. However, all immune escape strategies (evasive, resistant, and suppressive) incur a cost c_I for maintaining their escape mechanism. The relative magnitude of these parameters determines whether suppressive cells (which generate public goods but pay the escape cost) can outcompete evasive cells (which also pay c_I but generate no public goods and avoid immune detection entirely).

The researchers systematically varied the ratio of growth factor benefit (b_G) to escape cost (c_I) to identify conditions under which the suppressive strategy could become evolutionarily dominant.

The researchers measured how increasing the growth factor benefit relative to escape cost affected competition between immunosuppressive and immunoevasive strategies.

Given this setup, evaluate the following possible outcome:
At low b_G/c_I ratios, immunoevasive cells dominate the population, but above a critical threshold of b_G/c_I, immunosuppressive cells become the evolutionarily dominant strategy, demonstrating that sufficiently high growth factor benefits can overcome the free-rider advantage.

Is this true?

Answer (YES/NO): NO